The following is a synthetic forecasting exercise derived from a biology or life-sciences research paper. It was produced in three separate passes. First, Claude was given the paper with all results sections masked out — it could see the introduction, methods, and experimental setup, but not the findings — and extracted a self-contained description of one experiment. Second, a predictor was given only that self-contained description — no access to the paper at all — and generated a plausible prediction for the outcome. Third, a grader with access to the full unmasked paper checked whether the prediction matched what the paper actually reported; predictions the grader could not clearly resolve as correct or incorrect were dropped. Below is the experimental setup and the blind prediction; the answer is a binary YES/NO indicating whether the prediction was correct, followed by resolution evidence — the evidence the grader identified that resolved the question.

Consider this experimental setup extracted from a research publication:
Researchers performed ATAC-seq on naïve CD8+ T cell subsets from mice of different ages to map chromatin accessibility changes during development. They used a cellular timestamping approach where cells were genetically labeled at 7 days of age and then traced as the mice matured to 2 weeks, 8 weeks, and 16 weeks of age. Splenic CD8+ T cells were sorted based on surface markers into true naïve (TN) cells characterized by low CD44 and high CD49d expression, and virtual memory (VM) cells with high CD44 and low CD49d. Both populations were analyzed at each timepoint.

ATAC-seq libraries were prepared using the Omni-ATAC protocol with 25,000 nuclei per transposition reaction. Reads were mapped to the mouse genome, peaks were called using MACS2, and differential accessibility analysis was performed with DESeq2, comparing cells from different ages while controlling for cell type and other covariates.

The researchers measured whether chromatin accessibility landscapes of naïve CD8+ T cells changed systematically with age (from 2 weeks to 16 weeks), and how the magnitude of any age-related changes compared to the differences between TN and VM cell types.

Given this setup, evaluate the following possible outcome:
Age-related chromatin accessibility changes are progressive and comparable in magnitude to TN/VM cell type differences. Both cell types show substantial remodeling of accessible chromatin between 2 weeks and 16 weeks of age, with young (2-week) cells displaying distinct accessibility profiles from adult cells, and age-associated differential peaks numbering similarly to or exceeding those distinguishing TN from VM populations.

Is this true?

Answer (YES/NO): NO